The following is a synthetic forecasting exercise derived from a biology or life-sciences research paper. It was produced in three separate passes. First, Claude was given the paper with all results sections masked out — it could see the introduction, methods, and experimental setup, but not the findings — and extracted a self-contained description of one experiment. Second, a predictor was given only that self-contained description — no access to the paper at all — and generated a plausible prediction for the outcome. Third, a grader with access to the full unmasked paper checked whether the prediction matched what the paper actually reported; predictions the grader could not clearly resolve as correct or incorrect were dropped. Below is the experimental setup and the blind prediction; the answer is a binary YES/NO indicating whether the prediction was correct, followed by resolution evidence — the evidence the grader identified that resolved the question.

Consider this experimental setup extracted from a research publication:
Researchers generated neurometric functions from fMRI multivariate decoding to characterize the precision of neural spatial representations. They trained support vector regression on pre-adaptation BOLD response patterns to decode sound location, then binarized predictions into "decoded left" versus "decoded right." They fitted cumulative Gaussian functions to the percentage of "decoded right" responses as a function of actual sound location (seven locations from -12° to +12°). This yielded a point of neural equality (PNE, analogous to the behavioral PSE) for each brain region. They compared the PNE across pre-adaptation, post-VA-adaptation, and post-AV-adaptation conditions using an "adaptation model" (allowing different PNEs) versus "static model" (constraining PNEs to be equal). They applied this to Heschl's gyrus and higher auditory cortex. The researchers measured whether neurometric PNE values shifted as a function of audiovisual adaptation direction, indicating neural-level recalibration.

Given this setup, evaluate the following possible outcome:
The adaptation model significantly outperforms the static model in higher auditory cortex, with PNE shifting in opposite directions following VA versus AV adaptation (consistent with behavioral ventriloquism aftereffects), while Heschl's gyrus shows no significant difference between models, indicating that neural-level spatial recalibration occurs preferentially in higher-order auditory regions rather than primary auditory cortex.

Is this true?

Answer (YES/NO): NO